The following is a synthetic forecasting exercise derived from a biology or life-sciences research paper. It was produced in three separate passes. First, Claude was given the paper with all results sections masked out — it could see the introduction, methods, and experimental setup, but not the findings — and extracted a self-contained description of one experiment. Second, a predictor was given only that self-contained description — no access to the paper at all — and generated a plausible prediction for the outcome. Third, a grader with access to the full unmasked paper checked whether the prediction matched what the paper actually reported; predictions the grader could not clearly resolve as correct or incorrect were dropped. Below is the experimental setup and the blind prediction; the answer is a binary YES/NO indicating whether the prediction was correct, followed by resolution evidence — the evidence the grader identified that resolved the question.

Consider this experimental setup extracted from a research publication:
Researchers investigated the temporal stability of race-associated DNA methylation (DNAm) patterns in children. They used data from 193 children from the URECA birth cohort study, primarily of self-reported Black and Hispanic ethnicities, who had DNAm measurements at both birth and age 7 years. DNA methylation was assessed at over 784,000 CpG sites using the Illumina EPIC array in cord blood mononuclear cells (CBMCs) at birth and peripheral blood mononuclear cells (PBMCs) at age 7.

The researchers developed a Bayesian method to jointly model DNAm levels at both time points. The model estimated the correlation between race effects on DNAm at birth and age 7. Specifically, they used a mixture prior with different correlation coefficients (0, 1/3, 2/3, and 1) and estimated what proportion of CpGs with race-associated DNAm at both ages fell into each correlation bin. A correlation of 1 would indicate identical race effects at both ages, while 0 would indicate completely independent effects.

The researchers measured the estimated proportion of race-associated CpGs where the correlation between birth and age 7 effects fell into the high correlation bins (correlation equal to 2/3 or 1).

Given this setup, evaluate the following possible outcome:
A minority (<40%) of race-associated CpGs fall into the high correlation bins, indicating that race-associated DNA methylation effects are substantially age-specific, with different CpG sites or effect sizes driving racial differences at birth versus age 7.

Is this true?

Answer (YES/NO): NO